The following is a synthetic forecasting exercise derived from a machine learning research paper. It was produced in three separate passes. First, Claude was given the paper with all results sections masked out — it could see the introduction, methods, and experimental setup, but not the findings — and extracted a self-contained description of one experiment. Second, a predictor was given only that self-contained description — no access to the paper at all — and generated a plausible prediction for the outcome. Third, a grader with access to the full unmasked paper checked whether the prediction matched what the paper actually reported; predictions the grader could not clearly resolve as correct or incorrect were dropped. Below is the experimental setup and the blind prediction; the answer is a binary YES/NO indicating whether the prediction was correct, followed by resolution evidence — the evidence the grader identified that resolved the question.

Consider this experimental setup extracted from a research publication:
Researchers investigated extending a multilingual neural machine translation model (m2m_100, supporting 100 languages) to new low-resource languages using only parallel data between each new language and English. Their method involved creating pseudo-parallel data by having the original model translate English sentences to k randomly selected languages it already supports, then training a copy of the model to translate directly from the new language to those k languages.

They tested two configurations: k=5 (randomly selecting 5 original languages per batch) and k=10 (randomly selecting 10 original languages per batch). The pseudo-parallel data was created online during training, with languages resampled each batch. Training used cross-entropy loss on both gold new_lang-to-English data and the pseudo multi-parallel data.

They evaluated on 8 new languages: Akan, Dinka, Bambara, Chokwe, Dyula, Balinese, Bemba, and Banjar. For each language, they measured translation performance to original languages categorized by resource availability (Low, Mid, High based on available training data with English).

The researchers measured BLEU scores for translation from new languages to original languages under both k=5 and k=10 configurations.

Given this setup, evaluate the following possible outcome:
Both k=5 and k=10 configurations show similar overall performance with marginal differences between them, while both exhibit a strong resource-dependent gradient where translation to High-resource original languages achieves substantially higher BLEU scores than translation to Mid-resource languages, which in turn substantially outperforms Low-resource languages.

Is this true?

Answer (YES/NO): NO